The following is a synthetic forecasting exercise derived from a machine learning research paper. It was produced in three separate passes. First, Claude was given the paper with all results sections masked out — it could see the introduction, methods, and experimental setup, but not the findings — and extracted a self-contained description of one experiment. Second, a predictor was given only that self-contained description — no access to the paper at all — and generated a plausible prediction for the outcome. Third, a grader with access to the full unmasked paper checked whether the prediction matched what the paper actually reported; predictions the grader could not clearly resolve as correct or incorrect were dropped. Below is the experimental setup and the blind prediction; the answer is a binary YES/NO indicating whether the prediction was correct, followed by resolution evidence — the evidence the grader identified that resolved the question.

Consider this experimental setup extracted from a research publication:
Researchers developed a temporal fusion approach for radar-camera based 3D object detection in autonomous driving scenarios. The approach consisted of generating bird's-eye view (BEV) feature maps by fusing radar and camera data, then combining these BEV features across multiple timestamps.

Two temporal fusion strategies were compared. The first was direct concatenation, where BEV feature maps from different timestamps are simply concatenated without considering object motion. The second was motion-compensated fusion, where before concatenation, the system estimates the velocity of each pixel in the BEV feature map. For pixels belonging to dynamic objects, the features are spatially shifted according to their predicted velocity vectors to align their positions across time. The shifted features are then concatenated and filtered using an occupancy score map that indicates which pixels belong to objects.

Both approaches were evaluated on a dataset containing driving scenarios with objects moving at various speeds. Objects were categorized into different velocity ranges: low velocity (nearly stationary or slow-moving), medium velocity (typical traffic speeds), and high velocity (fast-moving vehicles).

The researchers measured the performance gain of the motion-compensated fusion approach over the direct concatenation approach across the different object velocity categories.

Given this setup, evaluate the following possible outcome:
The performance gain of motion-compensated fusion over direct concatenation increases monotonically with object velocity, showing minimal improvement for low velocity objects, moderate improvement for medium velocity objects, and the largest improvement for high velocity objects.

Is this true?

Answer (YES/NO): NO